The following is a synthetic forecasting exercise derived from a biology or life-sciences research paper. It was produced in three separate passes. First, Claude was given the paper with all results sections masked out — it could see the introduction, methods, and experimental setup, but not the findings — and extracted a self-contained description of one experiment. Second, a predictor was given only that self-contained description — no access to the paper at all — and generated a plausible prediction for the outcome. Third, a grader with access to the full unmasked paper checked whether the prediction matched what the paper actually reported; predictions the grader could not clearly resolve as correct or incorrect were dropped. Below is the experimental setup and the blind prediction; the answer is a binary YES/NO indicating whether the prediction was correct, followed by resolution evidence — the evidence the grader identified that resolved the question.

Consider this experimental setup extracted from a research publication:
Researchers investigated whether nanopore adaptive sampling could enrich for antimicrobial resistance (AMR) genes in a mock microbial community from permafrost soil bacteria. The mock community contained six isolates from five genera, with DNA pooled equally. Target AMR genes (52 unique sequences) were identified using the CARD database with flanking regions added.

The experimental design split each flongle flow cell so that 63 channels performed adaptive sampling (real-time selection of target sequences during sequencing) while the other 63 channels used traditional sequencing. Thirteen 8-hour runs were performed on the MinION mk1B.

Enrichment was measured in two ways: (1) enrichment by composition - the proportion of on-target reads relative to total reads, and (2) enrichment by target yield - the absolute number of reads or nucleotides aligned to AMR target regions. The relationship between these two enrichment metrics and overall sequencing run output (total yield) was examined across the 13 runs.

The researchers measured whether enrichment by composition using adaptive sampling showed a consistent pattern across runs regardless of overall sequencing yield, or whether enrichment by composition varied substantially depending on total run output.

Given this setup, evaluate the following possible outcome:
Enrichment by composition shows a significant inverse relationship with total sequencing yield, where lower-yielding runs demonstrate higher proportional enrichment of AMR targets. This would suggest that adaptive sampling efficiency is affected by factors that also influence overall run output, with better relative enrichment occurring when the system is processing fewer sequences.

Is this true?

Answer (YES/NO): NO